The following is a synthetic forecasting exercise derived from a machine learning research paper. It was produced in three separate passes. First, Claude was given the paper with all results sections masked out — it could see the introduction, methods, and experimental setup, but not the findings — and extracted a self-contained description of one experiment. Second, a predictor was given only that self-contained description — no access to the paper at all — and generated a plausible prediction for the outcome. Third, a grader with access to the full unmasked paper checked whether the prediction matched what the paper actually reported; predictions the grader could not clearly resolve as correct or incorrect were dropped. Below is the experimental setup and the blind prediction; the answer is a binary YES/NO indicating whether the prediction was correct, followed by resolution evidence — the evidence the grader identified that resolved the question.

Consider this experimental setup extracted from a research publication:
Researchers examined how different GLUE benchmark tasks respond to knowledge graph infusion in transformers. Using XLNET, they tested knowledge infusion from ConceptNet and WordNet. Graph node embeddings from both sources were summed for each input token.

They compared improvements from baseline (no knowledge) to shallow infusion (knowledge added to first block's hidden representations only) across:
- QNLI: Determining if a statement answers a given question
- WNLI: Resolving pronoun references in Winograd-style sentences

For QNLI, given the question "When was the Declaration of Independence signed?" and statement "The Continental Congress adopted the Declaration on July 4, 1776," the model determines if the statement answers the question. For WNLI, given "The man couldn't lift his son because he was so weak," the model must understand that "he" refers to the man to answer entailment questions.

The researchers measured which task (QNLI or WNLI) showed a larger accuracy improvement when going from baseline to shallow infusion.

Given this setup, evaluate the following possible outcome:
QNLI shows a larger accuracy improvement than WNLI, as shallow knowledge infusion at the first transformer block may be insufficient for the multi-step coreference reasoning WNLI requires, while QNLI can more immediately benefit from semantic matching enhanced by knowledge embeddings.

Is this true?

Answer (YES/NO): YES